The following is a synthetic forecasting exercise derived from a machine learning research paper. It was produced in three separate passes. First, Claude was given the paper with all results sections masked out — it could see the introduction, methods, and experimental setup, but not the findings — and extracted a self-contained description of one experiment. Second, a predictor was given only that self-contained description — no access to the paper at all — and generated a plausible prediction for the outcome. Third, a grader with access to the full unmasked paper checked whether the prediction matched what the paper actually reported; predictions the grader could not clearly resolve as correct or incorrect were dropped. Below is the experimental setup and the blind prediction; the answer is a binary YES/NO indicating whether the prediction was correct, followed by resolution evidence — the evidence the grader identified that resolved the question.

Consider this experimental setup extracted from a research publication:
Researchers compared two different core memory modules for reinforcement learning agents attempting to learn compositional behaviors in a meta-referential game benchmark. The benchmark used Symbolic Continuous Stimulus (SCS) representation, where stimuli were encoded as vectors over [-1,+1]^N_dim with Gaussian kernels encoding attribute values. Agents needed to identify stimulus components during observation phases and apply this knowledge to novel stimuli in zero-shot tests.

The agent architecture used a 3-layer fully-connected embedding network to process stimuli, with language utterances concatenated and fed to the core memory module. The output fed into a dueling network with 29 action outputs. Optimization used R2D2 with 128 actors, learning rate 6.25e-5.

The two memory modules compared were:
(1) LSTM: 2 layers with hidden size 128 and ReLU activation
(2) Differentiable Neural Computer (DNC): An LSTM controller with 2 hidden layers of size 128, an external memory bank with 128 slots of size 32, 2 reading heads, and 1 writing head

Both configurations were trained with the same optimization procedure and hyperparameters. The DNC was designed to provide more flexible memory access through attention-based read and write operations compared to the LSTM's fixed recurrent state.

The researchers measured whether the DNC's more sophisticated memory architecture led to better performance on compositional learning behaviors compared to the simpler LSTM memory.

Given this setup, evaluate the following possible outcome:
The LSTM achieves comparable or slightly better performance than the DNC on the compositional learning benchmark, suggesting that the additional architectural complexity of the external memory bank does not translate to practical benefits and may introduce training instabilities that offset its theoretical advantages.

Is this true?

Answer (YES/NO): NO